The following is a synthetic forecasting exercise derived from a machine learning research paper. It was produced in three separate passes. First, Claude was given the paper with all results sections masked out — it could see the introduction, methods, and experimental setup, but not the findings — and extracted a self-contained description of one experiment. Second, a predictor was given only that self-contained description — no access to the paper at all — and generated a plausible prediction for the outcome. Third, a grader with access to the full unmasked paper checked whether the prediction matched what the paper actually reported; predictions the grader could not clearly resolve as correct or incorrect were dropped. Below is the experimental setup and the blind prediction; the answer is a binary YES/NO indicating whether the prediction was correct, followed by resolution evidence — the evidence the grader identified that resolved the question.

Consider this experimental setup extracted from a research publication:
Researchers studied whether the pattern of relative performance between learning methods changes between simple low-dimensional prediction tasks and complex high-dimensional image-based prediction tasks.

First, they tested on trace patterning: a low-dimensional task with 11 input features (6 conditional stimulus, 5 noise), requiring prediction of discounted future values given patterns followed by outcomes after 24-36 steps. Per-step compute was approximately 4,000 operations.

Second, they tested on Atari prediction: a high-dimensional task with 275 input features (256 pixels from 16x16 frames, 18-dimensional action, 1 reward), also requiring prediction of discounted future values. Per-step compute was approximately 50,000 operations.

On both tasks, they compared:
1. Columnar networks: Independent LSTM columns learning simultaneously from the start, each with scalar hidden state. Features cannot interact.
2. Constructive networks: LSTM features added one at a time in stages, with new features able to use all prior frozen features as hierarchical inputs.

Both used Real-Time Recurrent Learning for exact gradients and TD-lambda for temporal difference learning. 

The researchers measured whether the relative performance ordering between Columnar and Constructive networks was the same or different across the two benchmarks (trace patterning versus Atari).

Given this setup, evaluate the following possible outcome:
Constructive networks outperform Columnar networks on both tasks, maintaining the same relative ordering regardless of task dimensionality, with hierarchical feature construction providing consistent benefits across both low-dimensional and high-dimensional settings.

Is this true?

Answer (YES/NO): NO